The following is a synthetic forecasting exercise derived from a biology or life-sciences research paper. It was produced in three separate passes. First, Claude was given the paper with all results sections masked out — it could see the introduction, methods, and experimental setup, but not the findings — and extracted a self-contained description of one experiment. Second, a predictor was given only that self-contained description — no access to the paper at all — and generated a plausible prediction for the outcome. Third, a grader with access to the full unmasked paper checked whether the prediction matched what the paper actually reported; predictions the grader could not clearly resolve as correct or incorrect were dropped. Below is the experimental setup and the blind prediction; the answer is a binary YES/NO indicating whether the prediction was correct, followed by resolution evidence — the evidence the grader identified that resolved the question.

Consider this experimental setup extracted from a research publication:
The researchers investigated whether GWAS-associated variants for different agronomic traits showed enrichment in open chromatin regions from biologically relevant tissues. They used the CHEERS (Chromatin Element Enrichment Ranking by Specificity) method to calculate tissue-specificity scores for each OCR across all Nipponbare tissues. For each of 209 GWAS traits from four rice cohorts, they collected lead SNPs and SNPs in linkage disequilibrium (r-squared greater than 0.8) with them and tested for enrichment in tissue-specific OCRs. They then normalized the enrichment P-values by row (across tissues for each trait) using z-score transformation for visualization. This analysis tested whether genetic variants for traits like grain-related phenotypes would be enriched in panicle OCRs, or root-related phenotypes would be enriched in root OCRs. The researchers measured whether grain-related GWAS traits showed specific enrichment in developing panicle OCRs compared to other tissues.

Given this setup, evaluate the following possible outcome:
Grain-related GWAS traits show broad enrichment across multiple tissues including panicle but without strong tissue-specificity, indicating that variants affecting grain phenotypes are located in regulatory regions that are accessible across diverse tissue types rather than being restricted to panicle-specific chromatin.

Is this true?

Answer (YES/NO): NO